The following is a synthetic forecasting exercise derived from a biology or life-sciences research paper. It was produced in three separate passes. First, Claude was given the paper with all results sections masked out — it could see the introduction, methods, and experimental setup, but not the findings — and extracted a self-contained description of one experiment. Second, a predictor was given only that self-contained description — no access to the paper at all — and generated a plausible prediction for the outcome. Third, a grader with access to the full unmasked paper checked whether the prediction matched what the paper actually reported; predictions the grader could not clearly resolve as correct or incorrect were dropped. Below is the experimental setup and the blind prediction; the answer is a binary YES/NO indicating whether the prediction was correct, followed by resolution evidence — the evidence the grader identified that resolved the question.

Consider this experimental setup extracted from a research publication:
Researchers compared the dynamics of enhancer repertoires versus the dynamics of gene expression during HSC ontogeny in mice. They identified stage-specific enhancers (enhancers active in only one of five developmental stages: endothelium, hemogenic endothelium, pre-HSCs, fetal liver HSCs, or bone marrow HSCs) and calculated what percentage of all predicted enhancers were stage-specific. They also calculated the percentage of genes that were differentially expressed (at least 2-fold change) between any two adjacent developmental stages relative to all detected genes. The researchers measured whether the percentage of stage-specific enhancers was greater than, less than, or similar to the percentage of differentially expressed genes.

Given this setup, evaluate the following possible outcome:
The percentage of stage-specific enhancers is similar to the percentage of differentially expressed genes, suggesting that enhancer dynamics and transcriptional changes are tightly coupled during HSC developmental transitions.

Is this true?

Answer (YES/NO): NO